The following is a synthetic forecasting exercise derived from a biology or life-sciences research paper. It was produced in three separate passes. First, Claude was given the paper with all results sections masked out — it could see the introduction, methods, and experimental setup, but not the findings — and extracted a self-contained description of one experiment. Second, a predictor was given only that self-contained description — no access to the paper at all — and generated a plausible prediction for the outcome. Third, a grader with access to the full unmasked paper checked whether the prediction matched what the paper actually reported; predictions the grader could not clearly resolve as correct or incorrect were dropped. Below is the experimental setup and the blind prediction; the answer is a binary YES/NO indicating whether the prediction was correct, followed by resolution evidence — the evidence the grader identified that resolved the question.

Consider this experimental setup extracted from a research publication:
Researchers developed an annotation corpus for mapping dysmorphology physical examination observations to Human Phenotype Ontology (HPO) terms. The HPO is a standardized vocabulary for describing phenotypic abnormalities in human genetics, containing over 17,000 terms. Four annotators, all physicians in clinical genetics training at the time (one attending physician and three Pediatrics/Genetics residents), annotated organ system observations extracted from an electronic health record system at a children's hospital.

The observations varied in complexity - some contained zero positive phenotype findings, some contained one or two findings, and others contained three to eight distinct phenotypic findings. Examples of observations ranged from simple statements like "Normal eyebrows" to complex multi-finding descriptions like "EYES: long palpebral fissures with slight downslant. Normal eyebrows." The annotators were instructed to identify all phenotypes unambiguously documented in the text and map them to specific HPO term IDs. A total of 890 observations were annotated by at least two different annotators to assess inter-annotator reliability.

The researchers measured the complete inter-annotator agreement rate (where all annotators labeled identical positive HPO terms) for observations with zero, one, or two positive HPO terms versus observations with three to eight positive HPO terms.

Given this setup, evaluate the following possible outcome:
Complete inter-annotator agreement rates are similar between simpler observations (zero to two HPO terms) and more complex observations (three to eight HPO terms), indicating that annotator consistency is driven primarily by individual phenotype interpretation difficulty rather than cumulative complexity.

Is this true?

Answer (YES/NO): NO